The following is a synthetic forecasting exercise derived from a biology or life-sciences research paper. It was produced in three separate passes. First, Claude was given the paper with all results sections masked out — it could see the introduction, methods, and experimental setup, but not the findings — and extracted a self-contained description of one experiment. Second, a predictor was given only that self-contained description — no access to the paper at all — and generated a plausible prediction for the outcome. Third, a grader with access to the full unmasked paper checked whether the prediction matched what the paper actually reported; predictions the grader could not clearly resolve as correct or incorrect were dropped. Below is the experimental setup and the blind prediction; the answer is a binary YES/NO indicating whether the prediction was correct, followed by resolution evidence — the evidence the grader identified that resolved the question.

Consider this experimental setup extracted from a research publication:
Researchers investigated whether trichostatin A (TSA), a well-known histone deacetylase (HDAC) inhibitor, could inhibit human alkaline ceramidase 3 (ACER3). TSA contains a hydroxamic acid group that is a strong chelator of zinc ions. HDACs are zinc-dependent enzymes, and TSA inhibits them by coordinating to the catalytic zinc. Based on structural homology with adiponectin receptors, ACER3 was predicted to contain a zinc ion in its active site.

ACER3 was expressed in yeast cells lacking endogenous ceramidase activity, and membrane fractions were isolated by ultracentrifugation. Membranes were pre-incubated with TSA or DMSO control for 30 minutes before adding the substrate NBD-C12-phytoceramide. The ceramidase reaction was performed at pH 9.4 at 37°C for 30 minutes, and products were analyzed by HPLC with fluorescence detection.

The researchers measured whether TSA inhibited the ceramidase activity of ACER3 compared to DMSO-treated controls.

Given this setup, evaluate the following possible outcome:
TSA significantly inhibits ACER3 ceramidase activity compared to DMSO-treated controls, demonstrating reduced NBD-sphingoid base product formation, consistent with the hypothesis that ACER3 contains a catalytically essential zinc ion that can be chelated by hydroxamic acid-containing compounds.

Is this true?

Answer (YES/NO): YES